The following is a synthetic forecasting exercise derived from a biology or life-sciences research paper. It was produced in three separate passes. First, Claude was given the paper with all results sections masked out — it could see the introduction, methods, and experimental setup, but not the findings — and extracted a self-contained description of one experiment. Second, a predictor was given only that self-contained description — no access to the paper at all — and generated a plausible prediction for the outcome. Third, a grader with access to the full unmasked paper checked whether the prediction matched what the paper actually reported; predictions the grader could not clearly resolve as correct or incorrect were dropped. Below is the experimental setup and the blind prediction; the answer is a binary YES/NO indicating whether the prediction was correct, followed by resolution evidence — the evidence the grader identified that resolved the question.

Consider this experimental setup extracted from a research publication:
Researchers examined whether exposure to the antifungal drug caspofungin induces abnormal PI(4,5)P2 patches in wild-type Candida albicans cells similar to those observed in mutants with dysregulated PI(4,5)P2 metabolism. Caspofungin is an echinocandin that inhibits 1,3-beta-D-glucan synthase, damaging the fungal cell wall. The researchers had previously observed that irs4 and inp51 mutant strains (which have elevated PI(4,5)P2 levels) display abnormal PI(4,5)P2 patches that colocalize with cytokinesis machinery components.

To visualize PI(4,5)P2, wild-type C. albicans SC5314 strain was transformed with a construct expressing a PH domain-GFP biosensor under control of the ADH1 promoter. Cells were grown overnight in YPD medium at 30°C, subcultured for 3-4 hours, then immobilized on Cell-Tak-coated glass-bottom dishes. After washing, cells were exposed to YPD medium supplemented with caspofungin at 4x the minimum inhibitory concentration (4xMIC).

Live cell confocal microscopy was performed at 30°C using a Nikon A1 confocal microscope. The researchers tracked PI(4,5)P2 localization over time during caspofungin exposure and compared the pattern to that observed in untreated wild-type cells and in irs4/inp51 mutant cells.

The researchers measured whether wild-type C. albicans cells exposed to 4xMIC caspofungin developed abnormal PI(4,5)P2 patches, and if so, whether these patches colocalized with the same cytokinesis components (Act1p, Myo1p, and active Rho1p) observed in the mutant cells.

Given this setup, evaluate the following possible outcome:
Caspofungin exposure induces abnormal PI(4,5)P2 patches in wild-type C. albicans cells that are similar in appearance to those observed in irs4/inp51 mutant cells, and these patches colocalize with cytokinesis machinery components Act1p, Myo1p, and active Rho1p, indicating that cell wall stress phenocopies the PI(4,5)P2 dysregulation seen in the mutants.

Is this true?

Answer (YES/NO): YES